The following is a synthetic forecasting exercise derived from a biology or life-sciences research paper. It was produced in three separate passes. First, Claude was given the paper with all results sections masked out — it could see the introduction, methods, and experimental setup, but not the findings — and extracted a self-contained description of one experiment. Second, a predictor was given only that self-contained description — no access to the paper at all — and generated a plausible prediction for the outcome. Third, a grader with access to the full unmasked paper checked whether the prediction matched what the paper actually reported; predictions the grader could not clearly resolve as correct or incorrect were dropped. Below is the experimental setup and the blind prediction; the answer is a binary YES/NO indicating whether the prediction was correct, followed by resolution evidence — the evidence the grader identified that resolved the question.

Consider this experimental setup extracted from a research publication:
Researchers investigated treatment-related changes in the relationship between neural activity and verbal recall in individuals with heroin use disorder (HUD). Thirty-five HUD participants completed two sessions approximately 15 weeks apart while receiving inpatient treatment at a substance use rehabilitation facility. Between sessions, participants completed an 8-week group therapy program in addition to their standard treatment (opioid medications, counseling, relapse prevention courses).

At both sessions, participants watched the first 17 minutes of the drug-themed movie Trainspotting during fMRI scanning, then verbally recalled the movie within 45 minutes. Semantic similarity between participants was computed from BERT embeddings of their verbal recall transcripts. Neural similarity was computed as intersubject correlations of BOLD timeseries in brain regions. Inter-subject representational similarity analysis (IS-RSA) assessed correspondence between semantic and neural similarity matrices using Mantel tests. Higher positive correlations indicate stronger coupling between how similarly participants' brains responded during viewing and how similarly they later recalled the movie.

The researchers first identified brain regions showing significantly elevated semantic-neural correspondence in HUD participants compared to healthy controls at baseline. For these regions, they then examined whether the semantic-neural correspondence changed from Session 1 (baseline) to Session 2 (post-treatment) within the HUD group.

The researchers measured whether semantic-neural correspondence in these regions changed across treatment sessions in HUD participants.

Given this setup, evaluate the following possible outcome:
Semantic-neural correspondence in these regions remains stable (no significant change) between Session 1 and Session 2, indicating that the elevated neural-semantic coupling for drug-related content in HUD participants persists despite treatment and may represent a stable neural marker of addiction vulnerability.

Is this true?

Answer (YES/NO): NO